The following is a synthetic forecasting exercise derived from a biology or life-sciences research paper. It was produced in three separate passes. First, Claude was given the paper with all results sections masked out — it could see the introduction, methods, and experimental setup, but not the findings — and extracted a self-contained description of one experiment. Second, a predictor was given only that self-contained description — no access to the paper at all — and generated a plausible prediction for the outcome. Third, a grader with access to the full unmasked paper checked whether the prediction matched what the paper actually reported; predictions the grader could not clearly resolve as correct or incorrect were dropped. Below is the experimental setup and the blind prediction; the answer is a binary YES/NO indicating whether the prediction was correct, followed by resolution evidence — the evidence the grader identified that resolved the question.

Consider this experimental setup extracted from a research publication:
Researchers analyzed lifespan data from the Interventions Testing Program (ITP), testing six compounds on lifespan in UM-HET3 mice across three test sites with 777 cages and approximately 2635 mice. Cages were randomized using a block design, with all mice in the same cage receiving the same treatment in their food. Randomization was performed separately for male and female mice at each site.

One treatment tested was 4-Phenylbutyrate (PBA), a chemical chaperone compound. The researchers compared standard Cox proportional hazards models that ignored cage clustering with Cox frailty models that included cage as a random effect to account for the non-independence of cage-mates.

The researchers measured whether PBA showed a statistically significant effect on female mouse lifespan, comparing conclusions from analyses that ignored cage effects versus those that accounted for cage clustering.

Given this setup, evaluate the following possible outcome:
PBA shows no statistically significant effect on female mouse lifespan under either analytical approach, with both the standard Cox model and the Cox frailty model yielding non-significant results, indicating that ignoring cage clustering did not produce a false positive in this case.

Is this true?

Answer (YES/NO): NO